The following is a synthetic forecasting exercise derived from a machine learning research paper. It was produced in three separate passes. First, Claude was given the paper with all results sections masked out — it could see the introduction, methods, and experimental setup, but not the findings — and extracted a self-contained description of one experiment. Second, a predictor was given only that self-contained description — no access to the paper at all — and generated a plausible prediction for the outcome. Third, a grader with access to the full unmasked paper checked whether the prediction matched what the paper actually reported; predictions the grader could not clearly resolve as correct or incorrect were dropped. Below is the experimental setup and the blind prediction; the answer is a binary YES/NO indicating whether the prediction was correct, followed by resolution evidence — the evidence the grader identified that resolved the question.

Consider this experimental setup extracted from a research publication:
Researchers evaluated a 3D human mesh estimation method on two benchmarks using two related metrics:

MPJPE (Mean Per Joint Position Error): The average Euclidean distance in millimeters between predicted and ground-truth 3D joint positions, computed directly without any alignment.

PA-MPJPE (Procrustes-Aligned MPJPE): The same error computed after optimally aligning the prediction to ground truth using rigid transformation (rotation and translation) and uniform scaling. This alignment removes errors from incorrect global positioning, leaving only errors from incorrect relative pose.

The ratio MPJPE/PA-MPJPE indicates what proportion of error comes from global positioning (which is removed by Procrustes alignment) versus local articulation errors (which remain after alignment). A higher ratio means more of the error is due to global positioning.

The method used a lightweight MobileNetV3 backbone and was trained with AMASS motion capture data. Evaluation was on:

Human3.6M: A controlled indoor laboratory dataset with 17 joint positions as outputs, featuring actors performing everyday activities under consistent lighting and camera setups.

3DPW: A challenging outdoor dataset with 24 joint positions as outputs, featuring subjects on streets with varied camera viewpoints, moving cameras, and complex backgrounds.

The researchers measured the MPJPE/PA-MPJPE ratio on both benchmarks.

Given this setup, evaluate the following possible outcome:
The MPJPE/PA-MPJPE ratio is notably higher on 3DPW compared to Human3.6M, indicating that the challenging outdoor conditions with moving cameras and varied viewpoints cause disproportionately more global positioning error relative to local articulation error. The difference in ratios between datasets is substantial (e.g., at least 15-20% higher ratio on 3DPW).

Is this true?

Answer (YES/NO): NO